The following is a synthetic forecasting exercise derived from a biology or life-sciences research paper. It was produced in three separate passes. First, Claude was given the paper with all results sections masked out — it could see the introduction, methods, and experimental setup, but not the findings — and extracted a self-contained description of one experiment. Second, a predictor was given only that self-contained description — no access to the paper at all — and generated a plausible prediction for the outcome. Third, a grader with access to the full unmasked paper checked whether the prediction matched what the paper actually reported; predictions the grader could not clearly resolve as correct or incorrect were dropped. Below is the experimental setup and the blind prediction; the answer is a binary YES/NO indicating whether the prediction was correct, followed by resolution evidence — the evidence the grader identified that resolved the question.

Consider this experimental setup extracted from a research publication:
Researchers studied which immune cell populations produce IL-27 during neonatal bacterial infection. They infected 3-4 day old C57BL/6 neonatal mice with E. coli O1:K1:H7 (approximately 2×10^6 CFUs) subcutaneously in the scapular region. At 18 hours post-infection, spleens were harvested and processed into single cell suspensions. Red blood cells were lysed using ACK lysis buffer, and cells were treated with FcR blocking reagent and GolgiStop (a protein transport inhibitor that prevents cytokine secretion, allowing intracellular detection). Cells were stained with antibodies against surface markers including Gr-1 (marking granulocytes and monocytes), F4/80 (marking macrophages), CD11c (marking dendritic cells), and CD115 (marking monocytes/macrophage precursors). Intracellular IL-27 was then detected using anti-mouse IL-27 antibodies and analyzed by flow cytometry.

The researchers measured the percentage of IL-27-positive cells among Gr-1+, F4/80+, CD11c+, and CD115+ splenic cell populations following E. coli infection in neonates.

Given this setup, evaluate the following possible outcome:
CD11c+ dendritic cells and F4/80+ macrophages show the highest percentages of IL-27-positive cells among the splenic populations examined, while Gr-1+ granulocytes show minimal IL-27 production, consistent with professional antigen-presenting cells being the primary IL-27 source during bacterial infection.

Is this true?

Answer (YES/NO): NO